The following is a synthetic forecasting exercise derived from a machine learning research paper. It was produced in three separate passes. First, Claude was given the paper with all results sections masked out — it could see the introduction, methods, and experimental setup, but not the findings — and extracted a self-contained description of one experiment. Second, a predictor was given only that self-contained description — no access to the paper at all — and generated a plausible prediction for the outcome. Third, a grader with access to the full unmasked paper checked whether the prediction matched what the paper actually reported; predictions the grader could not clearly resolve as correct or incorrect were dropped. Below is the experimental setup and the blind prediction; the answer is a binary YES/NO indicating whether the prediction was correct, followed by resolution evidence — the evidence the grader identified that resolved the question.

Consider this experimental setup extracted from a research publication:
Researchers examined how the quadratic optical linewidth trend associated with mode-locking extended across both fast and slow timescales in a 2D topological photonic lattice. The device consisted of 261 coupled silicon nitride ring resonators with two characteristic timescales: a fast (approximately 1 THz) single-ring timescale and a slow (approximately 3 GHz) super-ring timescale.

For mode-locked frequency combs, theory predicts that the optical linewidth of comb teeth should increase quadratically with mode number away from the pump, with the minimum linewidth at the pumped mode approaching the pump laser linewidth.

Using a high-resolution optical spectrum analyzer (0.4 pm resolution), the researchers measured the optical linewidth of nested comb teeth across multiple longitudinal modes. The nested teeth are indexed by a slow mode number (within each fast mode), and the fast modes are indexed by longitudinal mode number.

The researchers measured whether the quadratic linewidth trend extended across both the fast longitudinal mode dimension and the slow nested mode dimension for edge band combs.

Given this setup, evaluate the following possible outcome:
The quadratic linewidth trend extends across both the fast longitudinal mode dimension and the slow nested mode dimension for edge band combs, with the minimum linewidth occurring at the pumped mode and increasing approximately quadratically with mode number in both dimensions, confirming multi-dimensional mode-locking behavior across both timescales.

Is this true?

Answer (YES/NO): YES